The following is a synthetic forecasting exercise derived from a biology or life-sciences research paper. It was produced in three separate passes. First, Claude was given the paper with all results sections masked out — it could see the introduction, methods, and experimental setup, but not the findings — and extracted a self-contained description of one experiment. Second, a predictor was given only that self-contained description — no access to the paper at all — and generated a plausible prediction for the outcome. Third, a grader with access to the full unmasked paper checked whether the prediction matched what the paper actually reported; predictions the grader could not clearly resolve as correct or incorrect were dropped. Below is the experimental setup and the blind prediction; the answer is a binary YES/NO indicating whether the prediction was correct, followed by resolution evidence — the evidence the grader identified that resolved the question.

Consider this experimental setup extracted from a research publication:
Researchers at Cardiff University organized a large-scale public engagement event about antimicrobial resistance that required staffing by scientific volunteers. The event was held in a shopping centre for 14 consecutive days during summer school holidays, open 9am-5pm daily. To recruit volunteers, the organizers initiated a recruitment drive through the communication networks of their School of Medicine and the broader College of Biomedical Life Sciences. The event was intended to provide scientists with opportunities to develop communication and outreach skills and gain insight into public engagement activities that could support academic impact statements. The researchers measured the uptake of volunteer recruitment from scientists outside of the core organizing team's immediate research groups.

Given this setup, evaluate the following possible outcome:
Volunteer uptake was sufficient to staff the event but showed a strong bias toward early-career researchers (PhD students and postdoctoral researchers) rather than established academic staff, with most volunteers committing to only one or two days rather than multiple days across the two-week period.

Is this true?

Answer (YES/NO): NO